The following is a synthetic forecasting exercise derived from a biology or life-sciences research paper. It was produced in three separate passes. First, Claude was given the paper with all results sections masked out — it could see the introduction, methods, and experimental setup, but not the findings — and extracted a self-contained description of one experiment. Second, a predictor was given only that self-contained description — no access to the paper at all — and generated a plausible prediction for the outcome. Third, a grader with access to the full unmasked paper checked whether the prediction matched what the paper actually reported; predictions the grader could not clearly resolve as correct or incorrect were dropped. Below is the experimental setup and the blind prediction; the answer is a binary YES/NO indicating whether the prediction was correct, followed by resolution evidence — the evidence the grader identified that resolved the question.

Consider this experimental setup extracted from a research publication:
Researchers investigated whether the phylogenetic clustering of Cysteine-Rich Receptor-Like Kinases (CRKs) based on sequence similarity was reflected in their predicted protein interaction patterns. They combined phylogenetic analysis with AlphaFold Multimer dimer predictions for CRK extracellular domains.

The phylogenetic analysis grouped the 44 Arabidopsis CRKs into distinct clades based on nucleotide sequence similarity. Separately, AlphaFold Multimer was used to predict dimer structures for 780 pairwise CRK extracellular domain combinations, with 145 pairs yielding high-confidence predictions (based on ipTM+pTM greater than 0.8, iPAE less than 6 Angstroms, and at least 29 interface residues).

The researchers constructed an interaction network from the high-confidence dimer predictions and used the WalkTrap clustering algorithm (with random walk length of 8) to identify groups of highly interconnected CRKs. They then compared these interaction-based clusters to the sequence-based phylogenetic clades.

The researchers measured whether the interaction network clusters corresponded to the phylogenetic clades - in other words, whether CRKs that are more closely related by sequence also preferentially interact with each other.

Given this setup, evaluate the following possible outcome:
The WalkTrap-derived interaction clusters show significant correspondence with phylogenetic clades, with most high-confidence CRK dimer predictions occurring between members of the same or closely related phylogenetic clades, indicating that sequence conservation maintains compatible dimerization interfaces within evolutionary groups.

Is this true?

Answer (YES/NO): NO